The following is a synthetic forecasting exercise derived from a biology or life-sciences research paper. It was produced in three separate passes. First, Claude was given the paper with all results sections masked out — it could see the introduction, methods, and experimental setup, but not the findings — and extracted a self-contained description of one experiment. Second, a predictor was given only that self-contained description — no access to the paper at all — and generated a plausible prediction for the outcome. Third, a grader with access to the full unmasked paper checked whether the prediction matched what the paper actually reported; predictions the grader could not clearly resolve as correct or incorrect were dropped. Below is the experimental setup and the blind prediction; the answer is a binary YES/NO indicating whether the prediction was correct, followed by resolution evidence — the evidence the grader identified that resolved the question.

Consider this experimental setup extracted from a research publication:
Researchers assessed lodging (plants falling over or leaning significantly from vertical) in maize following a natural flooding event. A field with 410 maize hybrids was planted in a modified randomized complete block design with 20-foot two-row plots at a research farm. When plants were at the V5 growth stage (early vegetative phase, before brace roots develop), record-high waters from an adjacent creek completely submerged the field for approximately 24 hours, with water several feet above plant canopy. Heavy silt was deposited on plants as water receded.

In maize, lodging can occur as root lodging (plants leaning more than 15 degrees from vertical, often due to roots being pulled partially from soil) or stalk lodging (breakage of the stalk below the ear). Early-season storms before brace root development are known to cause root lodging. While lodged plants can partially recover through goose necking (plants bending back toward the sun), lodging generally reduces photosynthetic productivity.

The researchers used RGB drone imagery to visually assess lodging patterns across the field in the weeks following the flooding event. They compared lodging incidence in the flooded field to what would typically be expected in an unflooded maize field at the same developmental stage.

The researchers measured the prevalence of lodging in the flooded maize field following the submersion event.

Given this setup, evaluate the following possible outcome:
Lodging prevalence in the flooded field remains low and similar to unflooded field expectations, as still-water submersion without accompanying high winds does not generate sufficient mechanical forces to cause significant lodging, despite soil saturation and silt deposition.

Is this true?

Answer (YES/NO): NO